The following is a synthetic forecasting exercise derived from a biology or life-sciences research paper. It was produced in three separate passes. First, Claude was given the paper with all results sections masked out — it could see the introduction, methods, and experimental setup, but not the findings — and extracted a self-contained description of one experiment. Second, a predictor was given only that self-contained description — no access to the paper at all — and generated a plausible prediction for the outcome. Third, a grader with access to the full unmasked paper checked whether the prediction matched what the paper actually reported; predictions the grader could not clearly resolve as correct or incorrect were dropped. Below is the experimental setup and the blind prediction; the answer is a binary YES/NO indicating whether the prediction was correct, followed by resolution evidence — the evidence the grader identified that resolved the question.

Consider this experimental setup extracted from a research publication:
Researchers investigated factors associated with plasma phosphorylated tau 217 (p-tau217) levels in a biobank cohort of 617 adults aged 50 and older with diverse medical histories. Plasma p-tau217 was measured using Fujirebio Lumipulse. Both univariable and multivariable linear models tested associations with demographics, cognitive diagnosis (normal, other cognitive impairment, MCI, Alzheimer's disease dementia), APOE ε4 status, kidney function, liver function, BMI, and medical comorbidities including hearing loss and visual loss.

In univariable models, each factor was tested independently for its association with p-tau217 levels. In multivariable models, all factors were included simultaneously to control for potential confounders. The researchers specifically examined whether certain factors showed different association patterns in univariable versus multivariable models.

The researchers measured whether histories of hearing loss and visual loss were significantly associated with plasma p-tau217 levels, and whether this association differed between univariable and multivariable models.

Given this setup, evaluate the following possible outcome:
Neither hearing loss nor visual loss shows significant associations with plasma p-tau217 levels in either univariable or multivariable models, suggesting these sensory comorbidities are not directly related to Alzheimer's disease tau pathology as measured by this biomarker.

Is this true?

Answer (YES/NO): NO